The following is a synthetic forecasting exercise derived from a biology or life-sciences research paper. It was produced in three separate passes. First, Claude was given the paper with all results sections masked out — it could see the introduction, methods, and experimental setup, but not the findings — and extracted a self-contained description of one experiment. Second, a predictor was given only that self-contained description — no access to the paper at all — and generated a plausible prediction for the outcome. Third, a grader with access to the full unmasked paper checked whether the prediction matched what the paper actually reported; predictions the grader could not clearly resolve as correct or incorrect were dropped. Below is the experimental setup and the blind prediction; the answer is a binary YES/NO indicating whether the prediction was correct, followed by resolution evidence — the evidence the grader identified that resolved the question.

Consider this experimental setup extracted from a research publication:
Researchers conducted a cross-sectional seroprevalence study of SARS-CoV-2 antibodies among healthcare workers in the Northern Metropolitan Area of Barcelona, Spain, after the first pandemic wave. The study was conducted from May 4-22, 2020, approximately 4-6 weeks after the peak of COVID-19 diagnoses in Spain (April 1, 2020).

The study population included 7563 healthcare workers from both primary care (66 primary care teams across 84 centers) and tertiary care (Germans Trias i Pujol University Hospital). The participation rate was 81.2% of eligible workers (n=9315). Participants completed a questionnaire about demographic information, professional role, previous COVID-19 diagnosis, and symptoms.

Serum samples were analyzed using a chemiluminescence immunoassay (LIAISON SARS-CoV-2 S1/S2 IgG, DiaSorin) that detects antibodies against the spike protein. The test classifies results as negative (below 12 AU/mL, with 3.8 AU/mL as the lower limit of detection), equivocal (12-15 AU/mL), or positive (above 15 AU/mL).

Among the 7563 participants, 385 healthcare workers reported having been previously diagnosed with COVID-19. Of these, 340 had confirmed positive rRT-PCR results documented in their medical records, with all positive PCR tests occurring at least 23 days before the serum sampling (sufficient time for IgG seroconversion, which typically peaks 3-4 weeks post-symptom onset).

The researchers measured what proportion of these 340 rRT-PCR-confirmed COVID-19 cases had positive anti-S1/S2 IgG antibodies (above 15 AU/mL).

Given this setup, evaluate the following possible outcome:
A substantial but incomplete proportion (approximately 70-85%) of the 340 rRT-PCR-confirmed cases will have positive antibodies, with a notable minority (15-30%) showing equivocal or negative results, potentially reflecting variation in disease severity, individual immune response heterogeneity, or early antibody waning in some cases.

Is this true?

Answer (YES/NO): YES